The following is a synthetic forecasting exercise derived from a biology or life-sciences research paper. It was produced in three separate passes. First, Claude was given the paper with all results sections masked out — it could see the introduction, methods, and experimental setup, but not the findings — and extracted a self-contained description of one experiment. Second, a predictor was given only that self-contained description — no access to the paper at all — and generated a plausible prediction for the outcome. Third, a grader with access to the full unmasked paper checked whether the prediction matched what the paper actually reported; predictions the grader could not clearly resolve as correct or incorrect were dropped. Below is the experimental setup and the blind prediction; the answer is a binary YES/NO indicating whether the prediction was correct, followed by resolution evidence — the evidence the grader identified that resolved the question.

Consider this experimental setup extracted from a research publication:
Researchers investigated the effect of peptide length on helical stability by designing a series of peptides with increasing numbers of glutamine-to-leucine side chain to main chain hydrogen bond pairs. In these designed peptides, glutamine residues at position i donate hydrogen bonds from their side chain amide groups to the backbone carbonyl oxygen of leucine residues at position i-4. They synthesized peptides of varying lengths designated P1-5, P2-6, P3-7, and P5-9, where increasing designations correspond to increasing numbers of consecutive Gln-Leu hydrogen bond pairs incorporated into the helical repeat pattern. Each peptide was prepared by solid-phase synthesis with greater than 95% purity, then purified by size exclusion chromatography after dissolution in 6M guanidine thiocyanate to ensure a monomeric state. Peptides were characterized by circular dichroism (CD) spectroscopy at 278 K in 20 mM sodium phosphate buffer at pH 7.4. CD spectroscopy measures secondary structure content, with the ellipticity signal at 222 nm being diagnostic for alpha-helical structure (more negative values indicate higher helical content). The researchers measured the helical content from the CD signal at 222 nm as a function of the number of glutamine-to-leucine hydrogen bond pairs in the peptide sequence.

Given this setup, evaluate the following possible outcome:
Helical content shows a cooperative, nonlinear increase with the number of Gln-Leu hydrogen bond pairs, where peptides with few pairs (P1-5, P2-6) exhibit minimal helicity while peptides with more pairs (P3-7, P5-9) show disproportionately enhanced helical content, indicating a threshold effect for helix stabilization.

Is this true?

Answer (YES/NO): NO